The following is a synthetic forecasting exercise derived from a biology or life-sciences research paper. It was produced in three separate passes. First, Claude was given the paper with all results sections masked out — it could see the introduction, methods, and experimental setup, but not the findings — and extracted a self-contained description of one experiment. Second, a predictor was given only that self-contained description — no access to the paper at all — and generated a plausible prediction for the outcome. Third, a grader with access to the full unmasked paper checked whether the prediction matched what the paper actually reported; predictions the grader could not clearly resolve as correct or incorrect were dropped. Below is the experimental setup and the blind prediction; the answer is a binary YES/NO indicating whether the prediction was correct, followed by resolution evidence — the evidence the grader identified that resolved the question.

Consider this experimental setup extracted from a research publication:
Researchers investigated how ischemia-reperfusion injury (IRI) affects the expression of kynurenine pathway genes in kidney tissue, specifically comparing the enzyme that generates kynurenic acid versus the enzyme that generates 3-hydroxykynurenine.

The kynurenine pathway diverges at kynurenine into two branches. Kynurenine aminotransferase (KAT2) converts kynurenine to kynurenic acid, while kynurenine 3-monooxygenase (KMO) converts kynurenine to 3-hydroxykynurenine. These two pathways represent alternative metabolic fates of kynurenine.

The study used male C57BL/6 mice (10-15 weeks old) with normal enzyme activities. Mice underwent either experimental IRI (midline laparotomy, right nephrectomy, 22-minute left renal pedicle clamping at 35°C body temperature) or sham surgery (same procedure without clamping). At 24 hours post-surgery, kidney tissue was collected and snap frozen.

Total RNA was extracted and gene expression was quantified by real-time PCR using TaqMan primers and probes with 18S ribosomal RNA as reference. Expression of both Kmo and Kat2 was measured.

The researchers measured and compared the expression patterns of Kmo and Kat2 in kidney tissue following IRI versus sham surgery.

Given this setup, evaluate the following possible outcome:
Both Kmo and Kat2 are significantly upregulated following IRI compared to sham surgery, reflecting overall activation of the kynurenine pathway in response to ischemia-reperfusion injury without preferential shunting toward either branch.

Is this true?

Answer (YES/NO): NO